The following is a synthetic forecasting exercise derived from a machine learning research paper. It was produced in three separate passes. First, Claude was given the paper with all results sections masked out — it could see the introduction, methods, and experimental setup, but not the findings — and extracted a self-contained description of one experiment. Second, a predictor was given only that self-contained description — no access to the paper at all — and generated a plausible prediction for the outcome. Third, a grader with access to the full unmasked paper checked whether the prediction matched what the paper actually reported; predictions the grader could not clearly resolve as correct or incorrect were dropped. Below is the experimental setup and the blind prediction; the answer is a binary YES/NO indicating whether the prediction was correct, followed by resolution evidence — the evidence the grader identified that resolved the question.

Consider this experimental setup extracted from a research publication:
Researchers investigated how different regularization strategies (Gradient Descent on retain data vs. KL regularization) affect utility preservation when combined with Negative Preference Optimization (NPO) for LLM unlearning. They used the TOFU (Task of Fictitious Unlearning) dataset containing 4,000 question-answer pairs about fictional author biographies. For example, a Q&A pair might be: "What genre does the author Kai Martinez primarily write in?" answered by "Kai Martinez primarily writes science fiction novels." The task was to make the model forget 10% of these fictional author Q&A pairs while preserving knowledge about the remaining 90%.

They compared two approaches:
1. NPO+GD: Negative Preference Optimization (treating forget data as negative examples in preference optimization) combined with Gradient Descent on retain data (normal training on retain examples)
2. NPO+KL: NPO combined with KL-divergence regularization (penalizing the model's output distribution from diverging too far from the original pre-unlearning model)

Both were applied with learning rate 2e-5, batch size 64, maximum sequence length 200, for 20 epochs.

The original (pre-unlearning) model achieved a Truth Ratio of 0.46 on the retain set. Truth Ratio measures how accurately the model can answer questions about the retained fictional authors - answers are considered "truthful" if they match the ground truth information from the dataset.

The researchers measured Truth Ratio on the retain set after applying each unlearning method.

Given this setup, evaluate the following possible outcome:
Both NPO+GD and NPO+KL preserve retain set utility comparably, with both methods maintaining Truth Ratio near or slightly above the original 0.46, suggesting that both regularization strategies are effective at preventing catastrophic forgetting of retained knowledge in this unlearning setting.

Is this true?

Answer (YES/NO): NO